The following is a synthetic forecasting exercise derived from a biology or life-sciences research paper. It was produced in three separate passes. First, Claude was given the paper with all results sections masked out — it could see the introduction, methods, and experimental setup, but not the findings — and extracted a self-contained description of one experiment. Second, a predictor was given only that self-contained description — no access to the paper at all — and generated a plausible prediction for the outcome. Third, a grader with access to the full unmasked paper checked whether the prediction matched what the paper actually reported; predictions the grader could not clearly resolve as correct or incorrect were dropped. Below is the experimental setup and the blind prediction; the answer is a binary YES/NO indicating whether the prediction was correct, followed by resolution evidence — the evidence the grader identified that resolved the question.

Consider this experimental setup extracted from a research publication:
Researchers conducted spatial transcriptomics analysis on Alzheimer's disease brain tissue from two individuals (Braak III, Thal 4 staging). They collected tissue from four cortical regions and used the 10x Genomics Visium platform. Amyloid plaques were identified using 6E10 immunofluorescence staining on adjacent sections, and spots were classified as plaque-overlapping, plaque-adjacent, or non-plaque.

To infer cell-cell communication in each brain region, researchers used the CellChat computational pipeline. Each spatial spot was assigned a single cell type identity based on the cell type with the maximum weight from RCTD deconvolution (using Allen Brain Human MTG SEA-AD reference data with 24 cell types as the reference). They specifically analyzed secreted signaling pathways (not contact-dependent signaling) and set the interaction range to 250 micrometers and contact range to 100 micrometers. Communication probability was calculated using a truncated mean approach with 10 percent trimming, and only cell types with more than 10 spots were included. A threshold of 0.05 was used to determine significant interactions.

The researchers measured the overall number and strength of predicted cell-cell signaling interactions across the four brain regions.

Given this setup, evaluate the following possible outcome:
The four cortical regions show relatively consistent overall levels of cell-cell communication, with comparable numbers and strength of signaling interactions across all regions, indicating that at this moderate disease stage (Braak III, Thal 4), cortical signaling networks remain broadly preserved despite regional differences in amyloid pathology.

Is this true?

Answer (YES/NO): NO